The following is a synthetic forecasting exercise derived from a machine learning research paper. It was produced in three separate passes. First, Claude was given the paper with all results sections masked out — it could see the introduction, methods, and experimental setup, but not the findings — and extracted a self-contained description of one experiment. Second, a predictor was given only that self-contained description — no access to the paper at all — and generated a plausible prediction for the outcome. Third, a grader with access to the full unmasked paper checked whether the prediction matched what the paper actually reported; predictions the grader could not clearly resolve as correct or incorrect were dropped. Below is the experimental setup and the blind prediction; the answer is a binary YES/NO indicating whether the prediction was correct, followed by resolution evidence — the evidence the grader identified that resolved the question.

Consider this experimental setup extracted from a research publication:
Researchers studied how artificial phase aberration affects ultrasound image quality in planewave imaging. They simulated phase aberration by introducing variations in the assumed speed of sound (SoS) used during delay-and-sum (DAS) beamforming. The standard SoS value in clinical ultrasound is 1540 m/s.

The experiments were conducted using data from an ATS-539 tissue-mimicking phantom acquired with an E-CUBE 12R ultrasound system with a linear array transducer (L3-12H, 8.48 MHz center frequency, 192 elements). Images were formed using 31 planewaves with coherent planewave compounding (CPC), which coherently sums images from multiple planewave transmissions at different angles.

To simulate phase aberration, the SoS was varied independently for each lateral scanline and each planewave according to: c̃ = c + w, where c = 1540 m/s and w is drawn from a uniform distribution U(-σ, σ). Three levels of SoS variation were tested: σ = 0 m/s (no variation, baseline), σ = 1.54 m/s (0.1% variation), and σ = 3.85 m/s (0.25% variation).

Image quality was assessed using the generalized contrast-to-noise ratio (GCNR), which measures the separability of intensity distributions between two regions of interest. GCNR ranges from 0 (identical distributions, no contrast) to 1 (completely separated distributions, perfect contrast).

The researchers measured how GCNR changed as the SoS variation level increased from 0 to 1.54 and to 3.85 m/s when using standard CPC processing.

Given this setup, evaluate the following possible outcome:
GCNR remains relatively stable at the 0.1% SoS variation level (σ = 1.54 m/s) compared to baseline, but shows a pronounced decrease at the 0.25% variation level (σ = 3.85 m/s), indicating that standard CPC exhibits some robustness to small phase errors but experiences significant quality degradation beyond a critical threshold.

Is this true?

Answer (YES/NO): NO